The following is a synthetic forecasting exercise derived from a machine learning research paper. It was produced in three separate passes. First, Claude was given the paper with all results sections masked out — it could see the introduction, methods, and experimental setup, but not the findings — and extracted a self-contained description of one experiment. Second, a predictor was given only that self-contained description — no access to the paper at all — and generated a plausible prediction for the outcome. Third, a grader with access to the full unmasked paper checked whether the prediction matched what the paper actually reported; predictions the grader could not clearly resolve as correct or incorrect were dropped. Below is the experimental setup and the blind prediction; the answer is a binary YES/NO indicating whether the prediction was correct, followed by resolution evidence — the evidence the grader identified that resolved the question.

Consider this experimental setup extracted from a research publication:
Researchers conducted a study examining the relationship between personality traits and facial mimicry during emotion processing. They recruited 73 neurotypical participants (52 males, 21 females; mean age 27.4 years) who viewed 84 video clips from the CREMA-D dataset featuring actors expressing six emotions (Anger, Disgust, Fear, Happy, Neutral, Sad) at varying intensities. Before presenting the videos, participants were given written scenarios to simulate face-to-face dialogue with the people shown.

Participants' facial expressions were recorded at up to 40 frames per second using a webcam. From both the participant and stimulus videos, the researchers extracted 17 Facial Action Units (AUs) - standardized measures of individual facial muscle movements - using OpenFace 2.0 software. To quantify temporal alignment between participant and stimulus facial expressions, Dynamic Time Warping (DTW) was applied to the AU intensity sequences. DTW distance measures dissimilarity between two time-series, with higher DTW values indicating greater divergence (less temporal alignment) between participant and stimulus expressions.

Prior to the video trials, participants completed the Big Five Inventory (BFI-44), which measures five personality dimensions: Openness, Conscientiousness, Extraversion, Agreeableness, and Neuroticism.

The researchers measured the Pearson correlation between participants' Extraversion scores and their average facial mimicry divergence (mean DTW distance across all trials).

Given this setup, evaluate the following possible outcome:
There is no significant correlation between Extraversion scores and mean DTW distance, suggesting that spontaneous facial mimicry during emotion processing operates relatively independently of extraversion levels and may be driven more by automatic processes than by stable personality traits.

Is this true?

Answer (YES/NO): NO